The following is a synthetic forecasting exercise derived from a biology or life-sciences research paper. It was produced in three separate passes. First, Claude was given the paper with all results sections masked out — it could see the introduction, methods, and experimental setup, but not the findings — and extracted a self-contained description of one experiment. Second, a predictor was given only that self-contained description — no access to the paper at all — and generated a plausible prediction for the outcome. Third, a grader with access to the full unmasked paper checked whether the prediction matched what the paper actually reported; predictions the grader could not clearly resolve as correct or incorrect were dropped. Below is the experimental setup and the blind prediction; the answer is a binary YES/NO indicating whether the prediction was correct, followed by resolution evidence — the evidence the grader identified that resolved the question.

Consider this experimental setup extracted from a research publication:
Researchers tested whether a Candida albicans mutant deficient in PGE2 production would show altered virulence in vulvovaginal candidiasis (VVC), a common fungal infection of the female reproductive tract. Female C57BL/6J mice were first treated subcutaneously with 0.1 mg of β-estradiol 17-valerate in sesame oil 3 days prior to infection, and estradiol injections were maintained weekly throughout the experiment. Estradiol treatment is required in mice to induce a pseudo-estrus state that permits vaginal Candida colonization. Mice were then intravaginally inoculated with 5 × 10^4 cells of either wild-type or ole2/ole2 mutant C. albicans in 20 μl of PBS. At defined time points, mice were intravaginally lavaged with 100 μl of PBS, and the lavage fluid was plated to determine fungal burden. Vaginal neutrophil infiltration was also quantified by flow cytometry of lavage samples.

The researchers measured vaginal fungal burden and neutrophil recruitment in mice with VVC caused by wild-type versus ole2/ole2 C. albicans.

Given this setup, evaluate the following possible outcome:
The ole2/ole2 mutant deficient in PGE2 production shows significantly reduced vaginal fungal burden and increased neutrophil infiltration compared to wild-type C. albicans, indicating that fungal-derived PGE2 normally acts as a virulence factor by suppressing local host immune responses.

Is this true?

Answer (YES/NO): NO